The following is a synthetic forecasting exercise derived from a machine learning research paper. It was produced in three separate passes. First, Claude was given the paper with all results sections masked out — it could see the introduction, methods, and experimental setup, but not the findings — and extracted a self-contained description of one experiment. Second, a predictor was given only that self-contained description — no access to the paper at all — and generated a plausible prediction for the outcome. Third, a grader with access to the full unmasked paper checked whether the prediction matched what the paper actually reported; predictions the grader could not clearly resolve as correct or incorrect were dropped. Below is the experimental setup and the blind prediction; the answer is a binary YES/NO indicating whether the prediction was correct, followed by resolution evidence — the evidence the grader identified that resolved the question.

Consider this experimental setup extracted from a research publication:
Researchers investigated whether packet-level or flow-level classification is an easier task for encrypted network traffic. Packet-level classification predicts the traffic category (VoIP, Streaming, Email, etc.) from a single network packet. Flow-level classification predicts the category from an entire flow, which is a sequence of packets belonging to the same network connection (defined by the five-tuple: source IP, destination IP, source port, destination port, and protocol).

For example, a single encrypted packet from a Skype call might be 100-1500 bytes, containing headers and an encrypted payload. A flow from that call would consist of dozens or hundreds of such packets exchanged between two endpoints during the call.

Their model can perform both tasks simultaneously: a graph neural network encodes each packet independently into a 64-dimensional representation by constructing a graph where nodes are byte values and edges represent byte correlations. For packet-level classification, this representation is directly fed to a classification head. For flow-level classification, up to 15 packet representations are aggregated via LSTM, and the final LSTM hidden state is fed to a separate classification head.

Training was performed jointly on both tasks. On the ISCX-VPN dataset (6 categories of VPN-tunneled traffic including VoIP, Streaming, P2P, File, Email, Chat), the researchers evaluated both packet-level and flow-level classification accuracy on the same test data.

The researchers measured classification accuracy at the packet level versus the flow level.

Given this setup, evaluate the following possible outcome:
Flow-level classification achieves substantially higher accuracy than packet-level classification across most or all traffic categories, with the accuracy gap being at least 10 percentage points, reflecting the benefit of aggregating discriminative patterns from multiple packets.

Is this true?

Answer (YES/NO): NO